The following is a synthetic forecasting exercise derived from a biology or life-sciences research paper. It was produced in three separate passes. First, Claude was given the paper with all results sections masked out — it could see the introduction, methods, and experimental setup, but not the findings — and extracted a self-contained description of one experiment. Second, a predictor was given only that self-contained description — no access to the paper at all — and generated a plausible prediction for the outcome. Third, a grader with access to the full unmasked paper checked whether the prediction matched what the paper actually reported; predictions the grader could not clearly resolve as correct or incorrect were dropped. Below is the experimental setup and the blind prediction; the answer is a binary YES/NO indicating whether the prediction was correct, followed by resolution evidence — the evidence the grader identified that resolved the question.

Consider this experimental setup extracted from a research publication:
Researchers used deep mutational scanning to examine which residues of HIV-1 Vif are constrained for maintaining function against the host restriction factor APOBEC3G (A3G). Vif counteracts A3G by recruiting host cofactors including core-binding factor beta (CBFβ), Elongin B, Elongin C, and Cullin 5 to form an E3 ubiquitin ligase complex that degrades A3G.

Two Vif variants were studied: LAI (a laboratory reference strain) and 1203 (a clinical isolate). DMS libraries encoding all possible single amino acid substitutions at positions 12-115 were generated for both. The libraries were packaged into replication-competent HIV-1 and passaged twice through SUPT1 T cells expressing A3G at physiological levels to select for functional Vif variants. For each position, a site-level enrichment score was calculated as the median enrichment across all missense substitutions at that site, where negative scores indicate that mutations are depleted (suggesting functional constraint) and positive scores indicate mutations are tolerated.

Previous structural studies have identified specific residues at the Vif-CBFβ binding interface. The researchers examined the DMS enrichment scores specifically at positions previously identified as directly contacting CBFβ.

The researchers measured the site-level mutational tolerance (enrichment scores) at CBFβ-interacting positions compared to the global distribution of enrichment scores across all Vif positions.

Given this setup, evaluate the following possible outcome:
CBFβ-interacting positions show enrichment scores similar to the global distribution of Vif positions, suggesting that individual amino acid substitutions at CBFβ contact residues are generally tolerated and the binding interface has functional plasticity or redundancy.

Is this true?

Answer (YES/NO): NO